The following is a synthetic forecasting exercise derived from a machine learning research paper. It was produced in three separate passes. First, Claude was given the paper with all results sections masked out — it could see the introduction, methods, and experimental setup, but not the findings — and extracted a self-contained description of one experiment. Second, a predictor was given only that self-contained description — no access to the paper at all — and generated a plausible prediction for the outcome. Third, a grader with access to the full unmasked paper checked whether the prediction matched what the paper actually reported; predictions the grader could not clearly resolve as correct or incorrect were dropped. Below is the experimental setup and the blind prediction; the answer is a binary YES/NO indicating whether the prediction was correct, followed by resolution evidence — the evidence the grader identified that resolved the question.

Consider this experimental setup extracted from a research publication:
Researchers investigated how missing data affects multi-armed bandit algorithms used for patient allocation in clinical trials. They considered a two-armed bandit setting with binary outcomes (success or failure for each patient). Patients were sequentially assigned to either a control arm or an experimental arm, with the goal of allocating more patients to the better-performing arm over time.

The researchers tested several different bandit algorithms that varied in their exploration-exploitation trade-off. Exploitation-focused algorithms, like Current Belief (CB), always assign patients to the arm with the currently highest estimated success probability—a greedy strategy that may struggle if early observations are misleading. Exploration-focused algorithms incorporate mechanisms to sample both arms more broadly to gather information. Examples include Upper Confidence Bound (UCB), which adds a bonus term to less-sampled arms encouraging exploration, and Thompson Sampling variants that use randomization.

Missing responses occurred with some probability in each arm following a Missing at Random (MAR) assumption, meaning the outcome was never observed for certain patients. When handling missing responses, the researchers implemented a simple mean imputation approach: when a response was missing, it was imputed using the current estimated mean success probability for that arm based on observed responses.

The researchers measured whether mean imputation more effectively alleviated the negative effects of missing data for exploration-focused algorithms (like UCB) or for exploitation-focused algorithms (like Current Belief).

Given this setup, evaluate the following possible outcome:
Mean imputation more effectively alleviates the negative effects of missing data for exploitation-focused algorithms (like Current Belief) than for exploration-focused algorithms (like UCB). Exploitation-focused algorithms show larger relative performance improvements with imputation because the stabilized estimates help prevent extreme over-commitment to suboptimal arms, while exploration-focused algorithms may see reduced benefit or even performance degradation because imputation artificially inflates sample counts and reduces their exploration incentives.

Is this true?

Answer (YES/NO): NO